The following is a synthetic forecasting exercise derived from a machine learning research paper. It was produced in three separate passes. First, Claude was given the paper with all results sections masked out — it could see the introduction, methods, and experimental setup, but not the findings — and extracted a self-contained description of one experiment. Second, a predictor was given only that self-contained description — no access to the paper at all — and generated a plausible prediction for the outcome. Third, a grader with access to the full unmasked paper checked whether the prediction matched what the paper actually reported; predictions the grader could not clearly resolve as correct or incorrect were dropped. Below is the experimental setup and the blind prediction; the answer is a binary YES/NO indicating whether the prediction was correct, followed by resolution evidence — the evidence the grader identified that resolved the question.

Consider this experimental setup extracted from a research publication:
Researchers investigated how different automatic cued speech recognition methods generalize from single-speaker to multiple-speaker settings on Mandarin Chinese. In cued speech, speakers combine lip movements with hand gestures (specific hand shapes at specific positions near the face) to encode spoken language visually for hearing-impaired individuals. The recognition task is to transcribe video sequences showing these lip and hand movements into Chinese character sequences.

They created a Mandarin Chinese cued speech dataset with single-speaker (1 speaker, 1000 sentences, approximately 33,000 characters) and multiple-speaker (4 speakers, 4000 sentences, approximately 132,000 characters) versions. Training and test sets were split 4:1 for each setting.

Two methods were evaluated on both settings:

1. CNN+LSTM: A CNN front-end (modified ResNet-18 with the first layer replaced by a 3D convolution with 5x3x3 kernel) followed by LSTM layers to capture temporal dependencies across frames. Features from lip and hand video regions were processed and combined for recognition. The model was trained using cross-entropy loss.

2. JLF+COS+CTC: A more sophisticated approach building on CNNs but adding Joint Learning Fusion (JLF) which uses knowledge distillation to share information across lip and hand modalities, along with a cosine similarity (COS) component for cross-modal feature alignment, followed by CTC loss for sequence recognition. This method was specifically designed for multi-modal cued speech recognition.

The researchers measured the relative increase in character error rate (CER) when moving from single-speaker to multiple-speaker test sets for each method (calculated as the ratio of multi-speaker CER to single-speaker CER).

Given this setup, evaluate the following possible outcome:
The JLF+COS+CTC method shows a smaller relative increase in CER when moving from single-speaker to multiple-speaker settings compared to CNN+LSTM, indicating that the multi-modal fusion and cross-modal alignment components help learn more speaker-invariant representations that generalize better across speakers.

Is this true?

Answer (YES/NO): NO